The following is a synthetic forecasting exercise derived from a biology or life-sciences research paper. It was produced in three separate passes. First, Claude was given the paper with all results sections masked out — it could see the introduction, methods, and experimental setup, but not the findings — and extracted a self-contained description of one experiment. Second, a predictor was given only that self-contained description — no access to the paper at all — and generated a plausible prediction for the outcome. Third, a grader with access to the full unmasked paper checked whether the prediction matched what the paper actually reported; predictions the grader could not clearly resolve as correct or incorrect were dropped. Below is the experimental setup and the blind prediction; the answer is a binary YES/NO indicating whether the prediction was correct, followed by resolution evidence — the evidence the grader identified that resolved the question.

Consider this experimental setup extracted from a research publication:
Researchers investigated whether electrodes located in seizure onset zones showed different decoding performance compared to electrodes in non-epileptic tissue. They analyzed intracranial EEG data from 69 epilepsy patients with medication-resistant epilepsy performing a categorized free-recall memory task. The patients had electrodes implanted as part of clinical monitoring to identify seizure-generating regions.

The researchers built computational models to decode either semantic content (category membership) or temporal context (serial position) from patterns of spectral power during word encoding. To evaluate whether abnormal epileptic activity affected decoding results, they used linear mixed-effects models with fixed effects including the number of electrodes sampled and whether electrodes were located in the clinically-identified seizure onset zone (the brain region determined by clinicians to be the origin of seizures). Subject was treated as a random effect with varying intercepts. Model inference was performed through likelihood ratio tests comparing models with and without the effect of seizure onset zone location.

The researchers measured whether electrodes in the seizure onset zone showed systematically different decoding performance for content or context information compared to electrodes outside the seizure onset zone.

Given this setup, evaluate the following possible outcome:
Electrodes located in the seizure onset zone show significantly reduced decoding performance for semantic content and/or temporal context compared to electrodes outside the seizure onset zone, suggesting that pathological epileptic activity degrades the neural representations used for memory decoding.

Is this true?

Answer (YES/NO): NO